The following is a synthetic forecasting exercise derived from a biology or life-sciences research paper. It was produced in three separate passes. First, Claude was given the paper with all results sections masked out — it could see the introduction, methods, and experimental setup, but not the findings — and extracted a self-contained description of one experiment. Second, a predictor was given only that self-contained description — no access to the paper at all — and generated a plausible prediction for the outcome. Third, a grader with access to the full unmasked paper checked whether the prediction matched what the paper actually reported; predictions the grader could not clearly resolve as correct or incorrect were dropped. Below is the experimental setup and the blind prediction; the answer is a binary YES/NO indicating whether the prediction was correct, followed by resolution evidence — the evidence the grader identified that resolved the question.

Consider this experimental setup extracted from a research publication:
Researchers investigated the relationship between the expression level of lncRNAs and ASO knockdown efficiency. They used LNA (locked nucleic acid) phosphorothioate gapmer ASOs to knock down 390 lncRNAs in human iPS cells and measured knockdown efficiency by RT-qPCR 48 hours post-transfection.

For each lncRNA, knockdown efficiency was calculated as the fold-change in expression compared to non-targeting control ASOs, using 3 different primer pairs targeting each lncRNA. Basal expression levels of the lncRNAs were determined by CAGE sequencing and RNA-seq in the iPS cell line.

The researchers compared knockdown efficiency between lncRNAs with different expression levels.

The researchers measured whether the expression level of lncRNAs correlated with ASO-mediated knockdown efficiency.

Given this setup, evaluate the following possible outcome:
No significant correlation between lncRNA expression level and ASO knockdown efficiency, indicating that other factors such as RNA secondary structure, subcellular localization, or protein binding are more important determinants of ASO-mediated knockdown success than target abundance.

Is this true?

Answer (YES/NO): NO